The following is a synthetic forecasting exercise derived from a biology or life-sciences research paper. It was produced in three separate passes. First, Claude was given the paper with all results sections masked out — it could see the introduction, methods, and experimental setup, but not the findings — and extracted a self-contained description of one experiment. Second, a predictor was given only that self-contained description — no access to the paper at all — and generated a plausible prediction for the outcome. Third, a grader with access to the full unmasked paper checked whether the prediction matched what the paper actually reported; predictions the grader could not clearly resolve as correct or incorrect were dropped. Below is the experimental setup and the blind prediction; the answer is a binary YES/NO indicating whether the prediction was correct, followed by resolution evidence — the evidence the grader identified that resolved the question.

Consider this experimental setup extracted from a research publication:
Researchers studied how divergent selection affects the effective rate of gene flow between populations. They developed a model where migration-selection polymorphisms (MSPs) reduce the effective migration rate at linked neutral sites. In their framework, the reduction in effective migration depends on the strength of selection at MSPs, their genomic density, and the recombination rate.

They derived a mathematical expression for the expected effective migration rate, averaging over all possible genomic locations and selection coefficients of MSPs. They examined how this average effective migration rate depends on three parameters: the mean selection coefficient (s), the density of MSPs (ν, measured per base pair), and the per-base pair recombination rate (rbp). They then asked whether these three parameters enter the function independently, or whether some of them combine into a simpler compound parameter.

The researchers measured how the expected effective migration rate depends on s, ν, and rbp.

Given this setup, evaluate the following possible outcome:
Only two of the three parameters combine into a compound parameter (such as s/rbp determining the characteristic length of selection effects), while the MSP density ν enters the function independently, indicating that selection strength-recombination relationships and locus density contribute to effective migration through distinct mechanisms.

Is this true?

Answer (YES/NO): NO